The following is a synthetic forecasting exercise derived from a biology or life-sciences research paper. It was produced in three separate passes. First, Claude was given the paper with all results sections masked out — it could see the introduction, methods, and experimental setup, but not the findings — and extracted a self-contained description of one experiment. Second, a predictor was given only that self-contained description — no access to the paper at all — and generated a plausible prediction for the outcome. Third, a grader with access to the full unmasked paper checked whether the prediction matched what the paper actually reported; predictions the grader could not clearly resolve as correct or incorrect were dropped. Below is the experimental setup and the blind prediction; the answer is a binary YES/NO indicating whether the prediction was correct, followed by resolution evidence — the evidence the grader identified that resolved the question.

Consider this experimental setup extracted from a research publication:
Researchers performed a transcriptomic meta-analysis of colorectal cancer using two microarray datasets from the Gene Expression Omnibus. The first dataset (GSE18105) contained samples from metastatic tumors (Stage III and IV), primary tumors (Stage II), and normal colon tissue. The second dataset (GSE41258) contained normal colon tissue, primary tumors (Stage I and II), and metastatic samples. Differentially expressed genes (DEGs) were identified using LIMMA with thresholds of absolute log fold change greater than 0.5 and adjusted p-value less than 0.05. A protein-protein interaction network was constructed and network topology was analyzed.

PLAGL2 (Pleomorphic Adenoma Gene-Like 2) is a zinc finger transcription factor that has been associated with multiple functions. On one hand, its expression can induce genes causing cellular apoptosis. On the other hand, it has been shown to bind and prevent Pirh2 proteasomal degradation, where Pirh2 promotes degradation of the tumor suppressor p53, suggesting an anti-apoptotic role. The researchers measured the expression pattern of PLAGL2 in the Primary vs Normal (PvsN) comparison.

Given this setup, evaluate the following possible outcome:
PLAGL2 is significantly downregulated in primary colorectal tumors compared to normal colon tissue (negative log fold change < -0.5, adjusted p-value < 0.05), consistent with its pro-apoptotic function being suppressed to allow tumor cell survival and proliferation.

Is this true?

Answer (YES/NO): NO